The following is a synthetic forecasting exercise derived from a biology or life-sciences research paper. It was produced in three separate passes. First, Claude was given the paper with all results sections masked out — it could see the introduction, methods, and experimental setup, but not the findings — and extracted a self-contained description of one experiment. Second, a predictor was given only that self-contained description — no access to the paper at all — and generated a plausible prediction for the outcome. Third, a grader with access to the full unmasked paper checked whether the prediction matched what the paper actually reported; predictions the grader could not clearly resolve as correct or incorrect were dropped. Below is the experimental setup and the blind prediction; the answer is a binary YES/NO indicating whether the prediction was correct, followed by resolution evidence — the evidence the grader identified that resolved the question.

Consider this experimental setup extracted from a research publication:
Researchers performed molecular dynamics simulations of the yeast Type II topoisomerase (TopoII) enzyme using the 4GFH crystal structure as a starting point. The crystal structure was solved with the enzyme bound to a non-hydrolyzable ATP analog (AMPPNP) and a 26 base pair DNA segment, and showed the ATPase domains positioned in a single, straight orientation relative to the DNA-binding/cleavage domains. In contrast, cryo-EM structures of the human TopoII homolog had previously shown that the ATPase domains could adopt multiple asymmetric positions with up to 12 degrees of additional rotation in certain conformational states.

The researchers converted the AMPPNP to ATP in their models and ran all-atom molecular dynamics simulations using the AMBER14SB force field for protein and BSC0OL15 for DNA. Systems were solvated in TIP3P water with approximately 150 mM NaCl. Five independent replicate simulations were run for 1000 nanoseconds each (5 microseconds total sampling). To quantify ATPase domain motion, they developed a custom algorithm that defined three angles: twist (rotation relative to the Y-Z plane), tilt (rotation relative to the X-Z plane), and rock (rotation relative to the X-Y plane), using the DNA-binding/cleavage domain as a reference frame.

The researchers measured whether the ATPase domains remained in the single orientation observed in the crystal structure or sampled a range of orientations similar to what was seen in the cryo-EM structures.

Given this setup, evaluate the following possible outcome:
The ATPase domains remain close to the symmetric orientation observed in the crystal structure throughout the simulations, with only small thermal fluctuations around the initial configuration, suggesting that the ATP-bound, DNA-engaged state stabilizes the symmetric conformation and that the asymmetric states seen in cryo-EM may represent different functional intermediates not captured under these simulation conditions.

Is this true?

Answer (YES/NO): NO